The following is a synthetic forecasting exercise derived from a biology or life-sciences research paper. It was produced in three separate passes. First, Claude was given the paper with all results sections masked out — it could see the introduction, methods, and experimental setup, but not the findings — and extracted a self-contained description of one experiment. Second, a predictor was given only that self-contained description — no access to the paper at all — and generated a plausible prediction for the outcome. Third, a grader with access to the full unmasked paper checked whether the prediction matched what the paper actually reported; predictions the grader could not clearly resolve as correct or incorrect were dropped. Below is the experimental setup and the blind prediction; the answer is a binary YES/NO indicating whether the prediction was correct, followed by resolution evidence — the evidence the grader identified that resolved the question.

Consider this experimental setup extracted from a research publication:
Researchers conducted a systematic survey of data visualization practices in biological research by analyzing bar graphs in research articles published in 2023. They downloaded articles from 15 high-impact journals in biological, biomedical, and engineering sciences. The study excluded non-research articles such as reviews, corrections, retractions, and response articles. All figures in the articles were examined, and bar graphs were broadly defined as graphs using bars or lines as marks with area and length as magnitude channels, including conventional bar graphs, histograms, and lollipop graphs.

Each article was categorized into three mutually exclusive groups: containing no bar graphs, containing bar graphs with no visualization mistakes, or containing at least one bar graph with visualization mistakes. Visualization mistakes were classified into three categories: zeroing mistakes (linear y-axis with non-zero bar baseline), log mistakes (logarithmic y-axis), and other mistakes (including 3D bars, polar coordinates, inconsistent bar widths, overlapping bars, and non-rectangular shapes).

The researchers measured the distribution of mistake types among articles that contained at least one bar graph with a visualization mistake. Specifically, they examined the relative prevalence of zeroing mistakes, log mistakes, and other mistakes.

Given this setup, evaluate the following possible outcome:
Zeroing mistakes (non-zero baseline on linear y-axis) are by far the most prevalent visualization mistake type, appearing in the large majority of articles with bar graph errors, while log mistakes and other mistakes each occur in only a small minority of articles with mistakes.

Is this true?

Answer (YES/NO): NO